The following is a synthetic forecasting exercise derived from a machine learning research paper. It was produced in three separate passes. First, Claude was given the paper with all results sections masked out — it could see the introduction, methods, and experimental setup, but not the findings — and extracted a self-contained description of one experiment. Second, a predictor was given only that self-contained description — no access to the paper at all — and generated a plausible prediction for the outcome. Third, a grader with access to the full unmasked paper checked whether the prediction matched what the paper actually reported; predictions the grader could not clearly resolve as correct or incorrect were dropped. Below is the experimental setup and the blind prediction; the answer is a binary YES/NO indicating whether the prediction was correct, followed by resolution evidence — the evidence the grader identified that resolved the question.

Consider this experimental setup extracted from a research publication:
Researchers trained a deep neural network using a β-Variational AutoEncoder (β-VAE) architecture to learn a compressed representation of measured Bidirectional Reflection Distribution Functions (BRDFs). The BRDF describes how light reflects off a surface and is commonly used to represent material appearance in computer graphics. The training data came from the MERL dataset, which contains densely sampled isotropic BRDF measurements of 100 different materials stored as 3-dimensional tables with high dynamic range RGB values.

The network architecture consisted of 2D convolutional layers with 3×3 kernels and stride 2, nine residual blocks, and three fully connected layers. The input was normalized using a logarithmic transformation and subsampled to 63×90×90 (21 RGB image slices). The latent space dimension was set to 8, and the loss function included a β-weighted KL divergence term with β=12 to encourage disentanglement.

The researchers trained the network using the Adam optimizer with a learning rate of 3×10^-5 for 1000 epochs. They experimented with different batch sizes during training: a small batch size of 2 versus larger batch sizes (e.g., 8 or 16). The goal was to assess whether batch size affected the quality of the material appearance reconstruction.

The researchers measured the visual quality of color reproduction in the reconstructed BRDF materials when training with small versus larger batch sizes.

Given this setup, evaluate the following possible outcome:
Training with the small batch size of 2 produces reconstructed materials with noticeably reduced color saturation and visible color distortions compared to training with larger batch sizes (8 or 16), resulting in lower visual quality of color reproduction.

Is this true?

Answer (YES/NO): NO